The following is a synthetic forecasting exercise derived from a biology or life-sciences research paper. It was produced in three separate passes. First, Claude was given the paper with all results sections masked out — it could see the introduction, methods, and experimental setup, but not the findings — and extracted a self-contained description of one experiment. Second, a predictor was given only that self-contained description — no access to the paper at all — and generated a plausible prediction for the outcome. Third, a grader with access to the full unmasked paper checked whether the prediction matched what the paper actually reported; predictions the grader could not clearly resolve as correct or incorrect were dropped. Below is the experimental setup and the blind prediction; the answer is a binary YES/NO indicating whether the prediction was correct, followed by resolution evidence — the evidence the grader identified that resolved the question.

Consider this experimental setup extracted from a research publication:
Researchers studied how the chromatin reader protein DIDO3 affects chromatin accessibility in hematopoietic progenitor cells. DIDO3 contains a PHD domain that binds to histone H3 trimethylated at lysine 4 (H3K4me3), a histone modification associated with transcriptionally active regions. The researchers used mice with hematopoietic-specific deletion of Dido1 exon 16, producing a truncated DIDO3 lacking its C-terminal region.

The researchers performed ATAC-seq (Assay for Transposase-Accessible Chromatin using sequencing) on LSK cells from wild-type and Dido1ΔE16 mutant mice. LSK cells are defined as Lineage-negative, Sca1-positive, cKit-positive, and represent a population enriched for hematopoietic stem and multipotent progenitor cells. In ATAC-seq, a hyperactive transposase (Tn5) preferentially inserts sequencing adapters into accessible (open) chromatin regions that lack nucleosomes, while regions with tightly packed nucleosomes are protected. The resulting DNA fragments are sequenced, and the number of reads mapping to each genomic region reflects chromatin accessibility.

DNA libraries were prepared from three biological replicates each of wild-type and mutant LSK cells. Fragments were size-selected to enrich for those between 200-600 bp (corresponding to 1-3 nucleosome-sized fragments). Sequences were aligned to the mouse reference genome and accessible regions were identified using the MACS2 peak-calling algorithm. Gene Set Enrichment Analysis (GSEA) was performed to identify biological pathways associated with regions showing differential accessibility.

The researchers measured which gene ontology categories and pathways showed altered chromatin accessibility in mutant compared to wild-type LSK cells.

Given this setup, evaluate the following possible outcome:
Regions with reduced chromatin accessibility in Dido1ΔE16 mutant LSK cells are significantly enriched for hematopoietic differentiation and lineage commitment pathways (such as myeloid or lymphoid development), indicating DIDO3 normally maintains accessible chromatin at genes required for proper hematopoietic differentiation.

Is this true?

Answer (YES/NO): NO